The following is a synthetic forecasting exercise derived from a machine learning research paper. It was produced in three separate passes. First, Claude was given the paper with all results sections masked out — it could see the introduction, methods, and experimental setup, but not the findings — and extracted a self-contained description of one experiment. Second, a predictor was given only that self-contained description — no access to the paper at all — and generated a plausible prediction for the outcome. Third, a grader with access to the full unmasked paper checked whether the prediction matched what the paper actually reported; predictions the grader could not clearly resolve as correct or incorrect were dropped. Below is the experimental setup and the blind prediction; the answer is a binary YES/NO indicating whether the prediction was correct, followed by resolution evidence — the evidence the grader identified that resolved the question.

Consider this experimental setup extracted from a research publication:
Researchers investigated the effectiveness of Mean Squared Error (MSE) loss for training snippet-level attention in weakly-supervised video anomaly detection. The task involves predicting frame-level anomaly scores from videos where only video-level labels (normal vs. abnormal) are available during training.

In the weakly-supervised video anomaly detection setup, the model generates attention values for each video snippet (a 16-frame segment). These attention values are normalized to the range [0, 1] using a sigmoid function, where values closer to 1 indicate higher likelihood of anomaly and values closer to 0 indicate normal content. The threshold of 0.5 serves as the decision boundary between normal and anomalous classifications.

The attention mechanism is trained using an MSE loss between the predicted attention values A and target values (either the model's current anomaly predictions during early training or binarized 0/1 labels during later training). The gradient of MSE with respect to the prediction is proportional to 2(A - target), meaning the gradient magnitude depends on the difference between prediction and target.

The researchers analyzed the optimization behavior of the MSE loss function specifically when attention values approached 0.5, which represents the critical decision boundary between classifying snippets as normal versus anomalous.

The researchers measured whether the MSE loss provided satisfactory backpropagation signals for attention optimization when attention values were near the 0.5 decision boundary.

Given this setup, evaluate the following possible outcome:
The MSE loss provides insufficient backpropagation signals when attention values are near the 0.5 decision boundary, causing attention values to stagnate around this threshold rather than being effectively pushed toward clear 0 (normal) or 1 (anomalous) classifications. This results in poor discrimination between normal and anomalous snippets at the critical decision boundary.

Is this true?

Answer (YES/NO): YES